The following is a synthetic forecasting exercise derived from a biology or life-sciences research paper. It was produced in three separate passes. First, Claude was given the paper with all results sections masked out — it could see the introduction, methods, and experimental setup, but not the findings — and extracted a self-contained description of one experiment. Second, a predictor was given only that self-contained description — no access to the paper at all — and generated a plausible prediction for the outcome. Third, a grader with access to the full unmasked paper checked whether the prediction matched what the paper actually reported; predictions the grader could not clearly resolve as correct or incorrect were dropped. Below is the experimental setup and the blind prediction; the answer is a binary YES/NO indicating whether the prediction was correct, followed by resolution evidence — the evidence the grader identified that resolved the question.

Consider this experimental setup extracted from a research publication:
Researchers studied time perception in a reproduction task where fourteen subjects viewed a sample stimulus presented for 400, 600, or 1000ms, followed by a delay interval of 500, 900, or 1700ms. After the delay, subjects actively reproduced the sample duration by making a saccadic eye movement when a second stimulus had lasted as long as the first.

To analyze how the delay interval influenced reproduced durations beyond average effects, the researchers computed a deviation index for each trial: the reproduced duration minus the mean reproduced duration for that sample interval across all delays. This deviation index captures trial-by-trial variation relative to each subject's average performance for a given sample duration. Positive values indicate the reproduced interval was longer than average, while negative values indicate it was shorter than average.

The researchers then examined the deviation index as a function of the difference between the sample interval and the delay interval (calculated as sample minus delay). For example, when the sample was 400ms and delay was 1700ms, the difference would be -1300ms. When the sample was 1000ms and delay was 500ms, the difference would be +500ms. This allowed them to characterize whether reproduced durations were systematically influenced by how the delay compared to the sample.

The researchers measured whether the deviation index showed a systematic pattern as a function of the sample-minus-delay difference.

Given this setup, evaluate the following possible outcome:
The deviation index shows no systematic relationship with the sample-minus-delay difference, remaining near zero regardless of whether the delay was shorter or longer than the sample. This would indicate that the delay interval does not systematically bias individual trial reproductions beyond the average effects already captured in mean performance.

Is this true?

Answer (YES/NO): NO